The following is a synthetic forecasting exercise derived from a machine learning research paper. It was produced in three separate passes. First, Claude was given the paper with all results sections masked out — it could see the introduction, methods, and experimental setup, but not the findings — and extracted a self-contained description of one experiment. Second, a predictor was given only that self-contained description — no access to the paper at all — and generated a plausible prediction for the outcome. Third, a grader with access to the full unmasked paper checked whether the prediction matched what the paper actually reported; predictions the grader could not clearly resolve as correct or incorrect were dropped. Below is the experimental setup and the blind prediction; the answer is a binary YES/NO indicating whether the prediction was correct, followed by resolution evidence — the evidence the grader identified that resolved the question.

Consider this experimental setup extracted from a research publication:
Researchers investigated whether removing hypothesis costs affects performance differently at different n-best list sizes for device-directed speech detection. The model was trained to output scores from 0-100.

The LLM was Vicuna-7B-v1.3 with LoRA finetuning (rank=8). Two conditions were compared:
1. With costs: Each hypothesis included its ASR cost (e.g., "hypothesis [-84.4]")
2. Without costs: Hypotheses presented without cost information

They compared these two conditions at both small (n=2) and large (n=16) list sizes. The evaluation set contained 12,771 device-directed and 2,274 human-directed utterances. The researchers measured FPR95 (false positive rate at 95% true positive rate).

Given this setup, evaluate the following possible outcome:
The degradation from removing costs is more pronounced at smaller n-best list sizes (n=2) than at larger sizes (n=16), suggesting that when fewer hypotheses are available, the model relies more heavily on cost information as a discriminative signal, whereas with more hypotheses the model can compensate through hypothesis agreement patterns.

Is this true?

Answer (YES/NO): YES